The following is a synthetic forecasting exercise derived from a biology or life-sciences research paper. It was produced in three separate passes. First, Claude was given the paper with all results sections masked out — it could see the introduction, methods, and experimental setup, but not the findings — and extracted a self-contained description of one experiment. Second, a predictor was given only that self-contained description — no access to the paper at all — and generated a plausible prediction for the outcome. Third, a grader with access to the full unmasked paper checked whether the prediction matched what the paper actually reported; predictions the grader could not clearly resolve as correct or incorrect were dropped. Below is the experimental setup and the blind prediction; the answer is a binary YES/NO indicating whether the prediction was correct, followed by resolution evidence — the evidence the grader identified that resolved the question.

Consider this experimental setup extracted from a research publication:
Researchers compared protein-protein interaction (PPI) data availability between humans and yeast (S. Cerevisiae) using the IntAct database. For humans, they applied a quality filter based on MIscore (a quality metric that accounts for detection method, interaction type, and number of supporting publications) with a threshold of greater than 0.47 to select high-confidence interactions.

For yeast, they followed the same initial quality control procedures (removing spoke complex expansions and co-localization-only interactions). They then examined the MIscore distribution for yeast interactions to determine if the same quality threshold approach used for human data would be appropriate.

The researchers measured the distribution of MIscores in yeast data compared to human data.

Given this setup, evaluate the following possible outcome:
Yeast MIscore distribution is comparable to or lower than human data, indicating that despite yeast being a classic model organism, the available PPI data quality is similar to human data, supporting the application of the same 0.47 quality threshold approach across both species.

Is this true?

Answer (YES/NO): NO